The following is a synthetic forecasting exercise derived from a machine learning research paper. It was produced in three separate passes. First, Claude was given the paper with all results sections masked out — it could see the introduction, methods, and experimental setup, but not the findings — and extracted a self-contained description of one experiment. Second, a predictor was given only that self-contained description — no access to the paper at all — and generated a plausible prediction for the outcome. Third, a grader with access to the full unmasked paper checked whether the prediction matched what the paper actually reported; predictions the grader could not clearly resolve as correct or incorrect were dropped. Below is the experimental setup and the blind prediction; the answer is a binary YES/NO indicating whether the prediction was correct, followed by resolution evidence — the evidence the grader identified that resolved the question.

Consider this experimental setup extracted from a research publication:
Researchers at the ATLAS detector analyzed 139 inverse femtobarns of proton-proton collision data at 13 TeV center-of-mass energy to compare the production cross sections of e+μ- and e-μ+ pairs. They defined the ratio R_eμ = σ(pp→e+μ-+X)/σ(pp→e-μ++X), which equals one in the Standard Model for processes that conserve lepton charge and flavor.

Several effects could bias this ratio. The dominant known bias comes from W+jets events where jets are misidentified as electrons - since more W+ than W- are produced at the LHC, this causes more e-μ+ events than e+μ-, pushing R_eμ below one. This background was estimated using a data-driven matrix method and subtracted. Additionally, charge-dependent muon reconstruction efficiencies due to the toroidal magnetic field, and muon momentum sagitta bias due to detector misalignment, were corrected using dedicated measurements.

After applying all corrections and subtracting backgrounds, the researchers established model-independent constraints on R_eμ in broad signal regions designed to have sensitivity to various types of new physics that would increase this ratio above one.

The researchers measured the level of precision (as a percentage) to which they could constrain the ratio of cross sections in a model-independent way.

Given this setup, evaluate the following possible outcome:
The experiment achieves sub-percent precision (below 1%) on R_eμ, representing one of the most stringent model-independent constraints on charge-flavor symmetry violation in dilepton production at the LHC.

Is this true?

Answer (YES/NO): NO